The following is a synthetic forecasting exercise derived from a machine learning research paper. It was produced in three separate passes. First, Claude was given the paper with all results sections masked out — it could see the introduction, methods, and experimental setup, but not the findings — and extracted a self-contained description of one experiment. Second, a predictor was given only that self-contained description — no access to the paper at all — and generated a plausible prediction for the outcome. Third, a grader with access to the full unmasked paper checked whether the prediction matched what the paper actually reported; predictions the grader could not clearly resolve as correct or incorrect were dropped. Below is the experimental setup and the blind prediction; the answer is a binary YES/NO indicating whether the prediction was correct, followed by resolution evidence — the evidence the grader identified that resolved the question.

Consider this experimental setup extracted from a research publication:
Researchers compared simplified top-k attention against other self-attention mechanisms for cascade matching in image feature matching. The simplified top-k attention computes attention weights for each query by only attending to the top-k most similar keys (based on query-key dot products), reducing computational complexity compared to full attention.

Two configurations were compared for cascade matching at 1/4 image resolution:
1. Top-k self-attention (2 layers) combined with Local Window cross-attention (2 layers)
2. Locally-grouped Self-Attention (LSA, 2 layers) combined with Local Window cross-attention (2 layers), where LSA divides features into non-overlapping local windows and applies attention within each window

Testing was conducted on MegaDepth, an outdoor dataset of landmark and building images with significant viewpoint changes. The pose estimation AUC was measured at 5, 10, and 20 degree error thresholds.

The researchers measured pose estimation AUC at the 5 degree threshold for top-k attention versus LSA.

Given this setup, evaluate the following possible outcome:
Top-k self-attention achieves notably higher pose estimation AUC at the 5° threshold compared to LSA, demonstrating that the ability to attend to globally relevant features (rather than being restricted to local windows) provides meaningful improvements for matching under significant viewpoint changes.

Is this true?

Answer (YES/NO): NO